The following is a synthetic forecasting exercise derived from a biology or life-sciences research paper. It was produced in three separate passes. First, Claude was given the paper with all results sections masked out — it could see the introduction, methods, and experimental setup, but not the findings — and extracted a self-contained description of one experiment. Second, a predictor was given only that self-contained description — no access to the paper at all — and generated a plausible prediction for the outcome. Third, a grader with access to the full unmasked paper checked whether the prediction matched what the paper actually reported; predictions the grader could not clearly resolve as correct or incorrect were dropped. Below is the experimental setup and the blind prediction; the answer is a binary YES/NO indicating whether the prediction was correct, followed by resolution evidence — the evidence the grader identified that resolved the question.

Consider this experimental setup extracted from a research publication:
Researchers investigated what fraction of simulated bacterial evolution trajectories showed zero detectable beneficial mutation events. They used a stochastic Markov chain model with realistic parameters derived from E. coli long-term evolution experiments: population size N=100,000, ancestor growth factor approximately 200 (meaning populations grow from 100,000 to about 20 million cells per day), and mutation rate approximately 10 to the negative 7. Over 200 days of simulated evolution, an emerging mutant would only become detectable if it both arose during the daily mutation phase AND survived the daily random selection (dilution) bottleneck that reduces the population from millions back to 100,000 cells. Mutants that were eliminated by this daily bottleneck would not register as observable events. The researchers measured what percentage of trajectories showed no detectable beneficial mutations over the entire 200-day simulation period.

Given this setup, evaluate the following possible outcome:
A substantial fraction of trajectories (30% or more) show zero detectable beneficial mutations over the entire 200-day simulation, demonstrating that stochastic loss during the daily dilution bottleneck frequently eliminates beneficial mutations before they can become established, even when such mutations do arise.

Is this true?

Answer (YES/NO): NO